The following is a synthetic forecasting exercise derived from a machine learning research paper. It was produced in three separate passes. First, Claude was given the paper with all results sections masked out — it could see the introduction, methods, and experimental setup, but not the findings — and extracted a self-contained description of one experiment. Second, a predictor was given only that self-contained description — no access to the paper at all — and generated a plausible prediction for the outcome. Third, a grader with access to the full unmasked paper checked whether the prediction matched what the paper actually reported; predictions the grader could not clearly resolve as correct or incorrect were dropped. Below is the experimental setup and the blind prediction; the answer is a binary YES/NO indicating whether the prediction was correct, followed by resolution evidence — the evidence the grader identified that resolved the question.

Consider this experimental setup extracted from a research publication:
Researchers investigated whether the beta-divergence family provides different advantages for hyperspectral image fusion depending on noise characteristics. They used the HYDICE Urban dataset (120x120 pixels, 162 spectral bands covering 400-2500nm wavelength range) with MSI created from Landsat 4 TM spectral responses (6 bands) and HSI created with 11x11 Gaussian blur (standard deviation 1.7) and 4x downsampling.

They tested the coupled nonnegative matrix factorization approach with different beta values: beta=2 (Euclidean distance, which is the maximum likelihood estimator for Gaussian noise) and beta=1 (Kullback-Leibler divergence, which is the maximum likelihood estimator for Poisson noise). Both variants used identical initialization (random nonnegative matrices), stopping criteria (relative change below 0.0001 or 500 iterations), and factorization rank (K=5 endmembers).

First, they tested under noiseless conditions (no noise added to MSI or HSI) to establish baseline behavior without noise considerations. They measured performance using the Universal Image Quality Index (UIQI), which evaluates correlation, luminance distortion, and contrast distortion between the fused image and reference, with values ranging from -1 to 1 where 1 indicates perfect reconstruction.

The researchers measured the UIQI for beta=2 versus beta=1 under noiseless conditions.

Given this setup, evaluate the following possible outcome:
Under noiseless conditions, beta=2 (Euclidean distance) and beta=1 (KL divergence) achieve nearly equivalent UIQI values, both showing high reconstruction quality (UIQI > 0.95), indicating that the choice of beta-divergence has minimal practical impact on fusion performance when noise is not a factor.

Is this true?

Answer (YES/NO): YES